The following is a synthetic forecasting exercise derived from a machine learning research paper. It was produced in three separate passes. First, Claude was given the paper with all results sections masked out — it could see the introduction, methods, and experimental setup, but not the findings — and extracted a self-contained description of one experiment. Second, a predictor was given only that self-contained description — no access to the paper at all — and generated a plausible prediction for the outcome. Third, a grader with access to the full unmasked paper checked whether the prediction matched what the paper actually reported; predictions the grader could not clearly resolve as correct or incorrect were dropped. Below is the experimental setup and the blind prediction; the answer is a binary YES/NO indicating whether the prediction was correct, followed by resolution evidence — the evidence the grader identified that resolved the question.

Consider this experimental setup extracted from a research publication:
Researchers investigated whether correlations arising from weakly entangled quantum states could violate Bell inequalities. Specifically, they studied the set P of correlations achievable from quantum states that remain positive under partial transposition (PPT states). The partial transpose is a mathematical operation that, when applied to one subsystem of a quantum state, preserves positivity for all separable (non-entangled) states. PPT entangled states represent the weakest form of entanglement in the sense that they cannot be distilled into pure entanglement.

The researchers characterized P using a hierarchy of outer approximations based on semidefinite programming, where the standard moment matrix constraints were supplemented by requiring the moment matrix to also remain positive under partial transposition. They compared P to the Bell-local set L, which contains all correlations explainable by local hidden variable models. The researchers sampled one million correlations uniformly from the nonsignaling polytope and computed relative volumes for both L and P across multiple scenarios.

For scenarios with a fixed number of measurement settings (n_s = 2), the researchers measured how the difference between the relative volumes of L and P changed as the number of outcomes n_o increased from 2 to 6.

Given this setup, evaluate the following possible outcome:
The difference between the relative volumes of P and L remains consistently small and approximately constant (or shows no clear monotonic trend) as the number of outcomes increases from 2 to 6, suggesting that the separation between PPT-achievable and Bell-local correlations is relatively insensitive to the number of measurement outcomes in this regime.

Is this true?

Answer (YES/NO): YES